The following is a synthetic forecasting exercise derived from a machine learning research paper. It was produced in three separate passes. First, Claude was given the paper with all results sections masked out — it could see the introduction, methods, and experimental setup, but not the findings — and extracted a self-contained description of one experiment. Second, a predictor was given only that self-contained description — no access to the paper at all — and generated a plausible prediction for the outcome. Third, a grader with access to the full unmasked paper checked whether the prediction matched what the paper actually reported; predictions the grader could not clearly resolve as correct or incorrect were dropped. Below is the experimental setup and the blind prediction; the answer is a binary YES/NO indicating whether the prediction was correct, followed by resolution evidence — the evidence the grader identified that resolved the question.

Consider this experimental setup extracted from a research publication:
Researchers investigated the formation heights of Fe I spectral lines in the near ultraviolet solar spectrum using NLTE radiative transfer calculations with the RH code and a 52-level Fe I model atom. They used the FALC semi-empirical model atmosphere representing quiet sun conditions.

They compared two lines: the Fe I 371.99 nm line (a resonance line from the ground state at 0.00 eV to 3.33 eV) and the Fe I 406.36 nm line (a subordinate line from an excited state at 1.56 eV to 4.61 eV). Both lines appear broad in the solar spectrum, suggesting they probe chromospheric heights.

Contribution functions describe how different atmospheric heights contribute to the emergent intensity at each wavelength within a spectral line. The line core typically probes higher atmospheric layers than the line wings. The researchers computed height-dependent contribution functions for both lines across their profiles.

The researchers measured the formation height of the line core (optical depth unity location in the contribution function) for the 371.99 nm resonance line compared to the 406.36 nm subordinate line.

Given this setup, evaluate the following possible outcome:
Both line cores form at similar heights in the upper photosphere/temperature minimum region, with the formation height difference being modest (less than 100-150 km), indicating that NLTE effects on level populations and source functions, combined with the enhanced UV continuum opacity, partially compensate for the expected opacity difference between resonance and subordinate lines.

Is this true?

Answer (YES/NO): NO